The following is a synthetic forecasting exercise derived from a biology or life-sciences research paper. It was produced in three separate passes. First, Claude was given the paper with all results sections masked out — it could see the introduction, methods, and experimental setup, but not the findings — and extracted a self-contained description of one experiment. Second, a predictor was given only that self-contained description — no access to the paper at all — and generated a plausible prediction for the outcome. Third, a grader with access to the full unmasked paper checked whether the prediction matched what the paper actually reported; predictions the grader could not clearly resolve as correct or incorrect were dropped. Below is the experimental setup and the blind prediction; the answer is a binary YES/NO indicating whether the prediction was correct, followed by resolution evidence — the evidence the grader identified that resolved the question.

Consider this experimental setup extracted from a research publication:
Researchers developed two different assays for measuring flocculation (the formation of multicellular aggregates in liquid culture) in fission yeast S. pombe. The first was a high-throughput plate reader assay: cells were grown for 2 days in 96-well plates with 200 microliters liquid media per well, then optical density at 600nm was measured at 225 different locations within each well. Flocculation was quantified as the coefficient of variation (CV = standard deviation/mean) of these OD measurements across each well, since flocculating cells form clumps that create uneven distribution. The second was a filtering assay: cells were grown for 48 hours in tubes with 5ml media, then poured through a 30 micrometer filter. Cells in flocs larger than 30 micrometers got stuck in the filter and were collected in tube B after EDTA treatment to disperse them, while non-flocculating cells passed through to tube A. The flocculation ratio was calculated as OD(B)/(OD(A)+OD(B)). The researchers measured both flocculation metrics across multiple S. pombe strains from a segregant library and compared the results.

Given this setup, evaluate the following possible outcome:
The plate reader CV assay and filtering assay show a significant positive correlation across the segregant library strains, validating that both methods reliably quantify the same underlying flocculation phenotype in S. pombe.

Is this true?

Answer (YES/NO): YES